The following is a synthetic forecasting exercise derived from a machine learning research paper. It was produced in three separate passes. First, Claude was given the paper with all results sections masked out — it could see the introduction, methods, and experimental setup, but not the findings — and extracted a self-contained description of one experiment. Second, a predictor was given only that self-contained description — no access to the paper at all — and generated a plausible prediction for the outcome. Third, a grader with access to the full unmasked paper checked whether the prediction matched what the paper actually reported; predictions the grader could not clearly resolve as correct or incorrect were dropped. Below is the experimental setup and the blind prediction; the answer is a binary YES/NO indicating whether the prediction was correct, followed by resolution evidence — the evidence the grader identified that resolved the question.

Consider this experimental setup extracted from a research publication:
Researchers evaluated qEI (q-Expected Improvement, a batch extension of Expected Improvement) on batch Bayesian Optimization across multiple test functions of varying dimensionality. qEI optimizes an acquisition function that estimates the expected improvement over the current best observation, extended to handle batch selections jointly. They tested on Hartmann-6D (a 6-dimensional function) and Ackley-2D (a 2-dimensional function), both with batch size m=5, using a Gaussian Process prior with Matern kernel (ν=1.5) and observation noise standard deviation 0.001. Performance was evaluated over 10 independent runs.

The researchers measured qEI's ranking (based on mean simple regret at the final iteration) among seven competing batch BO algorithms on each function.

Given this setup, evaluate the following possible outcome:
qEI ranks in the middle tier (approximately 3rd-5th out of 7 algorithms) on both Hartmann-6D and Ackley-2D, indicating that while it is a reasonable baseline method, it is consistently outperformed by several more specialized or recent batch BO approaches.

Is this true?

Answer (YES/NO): NO